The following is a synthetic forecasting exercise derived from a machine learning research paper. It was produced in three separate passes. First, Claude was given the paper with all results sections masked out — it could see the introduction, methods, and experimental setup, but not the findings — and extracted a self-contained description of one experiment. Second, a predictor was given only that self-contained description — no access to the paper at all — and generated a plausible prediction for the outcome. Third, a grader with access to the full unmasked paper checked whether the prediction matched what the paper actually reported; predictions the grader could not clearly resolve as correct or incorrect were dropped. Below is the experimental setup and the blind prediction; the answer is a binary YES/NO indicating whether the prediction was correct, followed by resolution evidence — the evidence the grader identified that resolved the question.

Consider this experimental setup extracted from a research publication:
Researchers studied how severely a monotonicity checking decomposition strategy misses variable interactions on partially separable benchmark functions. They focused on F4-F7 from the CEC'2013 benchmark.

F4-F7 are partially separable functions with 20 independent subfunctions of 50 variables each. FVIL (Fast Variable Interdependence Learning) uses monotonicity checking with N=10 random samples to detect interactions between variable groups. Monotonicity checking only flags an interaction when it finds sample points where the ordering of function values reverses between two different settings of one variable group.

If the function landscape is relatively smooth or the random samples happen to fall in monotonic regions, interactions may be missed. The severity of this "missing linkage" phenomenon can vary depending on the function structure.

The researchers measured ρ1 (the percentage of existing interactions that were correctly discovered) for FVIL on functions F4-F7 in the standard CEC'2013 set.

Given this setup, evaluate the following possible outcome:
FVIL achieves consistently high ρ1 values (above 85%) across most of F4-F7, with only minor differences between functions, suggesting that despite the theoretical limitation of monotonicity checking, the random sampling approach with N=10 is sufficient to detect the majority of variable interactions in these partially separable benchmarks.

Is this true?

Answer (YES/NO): NO